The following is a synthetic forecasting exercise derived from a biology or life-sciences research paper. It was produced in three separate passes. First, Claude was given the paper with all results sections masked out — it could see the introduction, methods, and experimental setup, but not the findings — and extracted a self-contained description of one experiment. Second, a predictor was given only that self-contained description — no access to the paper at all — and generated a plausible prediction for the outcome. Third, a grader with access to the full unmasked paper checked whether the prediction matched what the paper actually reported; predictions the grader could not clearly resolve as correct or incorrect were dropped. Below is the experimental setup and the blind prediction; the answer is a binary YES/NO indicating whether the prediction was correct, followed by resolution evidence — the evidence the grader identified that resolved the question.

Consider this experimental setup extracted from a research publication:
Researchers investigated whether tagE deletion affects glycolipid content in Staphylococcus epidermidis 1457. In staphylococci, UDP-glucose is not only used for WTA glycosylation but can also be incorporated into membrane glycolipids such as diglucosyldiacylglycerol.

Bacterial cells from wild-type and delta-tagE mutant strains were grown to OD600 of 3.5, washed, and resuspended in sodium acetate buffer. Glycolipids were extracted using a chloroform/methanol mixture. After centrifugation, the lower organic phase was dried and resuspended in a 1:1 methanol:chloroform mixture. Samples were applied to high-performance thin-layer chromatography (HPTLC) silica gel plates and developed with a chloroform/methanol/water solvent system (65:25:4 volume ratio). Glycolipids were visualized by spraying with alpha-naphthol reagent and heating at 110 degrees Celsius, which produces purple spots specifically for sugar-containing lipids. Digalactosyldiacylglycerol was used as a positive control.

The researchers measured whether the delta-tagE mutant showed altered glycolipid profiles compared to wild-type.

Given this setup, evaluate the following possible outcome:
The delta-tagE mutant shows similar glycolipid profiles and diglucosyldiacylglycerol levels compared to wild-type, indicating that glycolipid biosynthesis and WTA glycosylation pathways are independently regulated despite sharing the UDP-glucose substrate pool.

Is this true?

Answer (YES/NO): YES